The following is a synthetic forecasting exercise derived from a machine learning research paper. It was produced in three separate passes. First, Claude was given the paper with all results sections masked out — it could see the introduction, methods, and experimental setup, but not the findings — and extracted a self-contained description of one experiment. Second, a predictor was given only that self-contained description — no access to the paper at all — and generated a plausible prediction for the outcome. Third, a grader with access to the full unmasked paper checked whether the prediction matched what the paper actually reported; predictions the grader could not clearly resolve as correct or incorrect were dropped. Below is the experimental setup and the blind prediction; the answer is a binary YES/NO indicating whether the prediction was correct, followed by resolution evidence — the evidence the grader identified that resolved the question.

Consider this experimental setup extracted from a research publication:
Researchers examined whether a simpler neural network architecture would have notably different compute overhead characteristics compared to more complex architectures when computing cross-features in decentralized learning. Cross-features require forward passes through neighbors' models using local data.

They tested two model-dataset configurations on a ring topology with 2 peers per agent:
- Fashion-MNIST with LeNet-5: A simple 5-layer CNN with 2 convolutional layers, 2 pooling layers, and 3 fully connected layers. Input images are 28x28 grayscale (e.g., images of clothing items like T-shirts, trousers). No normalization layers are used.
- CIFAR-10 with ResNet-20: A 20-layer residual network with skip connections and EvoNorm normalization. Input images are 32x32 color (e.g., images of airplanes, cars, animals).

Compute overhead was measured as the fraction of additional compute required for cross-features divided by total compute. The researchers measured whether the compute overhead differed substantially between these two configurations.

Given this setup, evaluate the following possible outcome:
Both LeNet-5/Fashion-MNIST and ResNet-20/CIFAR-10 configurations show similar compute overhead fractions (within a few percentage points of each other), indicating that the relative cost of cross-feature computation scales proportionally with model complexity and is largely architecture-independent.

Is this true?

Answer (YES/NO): YES